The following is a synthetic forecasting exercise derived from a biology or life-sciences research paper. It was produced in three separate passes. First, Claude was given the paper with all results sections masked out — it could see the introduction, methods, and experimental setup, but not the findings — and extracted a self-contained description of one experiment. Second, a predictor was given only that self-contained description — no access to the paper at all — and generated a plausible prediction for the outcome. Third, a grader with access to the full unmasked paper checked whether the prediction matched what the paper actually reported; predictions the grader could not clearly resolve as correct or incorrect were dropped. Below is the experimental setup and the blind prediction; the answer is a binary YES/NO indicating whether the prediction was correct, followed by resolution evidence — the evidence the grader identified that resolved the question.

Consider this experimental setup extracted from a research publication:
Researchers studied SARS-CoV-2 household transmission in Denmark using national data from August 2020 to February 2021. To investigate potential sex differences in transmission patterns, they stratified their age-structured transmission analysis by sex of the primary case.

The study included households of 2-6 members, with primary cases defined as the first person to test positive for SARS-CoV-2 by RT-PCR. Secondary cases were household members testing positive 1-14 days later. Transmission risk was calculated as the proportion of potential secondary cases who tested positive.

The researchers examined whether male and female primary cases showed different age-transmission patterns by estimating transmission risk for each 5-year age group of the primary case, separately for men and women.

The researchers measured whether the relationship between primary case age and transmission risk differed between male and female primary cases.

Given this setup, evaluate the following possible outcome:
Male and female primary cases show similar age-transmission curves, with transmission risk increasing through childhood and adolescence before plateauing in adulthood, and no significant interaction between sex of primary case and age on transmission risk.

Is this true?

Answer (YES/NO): NO